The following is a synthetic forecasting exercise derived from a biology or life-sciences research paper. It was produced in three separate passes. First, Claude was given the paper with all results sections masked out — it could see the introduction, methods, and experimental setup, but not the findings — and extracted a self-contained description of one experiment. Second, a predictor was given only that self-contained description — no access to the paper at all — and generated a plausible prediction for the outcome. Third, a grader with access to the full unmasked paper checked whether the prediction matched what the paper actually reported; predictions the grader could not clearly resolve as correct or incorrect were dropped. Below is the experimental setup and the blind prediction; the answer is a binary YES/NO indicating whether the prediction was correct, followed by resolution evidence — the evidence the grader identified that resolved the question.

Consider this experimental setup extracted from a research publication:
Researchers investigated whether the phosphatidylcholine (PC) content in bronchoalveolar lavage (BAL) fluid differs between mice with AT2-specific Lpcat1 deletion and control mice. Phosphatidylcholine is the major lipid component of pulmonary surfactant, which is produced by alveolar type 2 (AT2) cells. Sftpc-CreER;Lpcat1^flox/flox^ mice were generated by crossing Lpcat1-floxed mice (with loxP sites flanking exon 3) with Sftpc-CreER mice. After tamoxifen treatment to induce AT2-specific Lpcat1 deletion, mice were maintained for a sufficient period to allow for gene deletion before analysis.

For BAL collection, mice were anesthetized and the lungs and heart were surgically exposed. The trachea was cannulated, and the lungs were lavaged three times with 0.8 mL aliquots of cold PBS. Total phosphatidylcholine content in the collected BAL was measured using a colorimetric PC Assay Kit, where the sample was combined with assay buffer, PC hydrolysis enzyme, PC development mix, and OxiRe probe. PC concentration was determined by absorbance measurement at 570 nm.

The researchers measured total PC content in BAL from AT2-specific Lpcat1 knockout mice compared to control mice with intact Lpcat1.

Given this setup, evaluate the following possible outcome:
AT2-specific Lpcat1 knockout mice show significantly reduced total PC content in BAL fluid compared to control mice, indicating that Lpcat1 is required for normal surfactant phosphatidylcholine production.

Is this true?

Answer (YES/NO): YES